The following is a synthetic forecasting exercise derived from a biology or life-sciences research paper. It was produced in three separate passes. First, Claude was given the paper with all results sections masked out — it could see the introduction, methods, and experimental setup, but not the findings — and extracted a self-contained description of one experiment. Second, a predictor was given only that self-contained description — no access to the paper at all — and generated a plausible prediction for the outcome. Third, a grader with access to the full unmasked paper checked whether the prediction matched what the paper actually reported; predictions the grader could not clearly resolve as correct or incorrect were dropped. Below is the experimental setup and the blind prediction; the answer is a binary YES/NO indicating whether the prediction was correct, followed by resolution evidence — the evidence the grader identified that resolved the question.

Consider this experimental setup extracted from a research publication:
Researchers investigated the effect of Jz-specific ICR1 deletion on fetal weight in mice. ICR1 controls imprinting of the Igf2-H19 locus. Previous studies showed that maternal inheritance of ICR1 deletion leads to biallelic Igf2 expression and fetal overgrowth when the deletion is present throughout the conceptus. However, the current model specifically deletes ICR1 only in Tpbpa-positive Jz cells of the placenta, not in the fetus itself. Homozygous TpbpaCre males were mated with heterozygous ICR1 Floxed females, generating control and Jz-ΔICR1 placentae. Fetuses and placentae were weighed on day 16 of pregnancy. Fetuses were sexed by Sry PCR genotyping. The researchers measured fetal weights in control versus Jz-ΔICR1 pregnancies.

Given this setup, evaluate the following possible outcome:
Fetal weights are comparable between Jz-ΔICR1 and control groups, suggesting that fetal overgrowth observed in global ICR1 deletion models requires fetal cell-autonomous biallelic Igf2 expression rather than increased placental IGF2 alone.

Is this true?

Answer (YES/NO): YES